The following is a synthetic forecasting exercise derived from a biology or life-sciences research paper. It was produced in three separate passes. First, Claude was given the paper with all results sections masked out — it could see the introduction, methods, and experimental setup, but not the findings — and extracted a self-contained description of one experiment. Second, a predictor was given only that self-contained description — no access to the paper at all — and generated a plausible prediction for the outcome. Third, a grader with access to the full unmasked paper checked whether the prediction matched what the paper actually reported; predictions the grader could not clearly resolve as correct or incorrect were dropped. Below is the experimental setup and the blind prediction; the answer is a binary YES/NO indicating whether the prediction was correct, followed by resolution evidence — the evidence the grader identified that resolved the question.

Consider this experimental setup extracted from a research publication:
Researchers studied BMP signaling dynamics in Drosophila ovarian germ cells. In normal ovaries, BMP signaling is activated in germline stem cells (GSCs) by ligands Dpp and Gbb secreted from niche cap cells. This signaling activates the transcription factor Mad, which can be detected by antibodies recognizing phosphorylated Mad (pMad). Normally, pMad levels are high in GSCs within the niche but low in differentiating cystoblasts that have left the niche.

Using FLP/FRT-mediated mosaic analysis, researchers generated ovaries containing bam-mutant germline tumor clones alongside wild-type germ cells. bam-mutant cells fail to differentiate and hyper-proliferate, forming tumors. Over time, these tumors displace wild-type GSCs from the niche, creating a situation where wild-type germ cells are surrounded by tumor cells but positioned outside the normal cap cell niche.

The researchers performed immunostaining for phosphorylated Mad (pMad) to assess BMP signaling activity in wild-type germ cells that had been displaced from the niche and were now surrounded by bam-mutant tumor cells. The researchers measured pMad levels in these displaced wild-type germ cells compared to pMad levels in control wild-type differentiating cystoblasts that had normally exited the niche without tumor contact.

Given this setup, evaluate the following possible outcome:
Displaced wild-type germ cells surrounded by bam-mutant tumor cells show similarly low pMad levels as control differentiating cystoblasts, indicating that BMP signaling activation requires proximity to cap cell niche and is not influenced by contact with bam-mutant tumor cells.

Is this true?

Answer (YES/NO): NO